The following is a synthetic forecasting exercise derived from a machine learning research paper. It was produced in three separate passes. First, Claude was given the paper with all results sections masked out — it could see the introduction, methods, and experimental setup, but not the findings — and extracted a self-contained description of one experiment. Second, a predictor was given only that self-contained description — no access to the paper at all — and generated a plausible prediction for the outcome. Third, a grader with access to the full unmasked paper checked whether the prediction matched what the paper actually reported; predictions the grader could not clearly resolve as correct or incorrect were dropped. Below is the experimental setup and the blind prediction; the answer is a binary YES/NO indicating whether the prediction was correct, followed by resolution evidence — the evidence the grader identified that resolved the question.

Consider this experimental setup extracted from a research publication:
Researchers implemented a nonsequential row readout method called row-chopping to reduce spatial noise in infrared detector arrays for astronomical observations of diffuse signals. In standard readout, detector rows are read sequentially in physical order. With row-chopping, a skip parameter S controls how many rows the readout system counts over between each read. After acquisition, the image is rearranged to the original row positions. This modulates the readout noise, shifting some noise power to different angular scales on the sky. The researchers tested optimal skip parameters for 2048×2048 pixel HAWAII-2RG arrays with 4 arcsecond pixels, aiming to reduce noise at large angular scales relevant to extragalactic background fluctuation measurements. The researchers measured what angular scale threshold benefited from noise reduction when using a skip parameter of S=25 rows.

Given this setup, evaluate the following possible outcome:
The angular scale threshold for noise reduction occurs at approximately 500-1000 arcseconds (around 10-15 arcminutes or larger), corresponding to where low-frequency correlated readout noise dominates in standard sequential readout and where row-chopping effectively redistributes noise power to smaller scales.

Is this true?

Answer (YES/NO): NO